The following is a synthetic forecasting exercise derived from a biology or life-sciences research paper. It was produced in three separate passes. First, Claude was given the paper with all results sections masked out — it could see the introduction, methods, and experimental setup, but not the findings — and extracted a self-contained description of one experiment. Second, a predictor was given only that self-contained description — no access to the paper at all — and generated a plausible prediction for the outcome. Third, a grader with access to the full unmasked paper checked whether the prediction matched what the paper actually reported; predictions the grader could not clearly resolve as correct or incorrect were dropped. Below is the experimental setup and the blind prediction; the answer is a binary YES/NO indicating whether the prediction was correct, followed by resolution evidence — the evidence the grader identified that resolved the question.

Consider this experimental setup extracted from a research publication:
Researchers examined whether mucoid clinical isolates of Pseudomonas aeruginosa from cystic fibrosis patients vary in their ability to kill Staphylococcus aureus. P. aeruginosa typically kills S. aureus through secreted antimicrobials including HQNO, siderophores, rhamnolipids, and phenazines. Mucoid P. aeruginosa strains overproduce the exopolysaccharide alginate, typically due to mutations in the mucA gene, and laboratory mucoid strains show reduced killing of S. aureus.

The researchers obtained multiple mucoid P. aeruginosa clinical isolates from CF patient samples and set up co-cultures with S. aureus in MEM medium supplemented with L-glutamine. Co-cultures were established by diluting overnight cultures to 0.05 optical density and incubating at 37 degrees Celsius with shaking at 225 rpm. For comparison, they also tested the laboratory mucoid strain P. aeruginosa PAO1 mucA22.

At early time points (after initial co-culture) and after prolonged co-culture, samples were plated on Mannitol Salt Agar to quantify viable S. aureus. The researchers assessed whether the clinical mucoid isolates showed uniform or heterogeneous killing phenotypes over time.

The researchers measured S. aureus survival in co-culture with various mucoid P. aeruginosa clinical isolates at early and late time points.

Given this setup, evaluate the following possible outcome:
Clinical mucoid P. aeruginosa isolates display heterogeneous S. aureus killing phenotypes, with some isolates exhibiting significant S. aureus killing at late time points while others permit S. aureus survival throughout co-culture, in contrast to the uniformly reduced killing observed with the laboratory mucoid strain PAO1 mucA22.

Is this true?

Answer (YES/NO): YES